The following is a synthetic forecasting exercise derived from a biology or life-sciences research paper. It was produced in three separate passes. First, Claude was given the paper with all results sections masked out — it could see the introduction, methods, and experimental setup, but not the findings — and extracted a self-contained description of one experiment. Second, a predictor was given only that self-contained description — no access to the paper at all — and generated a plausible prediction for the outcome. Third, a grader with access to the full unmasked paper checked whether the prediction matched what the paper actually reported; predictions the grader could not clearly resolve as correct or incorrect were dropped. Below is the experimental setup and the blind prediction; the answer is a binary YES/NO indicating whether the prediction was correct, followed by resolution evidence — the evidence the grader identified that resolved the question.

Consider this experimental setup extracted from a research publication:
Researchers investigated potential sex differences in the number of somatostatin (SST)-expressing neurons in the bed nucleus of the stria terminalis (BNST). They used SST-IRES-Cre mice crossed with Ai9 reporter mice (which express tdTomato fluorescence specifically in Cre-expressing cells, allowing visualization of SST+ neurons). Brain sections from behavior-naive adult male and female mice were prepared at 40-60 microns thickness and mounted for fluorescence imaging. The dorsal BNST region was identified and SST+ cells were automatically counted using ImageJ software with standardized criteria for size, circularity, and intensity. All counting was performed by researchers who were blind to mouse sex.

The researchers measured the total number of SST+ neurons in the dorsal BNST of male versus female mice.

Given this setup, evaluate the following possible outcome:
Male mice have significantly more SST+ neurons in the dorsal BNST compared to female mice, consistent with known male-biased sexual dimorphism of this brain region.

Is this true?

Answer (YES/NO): YES